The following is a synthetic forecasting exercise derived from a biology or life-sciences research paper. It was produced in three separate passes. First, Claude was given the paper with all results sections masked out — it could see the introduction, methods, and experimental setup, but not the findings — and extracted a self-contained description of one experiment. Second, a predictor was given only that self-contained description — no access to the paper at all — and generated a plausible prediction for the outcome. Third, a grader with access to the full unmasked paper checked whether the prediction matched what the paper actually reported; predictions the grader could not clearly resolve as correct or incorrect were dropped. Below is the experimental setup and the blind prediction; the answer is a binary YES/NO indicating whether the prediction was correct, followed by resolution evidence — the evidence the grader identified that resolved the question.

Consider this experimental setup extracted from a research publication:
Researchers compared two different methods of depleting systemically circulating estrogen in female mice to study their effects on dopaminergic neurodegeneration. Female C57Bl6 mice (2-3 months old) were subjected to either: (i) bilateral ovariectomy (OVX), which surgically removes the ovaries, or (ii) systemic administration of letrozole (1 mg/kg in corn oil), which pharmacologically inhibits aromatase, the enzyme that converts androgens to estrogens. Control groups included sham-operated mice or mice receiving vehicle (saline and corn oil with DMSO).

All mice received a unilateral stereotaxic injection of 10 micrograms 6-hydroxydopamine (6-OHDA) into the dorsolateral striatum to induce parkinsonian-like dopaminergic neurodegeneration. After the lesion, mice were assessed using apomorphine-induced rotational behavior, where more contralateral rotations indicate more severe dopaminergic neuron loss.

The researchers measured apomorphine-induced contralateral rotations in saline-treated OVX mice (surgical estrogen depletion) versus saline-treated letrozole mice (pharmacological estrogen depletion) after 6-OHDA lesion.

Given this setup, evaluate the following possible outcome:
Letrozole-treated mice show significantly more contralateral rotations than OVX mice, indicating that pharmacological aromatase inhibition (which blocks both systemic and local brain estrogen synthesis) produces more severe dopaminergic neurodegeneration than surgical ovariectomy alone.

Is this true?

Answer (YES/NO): NO